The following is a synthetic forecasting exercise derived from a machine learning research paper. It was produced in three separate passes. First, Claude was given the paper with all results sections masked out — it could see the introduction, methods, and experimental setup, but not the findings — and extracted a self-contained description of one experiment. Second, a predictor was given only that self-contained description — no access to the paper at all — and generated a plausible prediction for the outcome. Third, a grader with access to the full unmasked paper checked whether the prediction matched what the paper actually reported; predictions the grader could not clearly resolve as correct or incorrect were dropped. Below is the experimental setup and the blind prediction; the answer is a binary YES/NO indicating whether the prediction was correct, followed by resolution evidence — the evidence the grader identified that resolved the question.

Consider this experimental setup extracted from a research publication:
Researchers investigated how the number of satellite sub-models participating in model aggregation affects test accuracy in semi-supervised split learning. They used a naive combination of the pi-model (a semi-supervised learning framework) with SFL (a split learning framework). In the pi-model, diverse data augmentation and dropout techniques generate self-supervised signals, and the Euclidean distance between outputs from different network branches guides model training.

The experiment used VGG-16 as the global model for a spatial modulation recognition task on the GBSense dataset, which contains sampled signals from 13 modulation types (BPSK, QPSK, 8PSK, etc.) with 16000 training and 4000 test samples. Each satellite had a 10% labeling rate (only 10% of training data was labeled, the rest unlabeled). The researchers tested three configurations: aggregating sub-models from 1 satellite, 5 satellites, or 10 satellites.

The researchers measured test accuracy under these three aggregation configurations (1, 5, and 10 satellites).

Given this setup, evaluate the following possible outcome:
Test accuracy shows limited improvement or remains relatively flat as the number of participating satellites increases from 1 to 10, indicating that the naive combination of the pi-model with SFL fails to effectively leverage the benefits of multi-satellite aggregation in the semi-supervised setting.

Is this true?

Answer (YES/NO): NO